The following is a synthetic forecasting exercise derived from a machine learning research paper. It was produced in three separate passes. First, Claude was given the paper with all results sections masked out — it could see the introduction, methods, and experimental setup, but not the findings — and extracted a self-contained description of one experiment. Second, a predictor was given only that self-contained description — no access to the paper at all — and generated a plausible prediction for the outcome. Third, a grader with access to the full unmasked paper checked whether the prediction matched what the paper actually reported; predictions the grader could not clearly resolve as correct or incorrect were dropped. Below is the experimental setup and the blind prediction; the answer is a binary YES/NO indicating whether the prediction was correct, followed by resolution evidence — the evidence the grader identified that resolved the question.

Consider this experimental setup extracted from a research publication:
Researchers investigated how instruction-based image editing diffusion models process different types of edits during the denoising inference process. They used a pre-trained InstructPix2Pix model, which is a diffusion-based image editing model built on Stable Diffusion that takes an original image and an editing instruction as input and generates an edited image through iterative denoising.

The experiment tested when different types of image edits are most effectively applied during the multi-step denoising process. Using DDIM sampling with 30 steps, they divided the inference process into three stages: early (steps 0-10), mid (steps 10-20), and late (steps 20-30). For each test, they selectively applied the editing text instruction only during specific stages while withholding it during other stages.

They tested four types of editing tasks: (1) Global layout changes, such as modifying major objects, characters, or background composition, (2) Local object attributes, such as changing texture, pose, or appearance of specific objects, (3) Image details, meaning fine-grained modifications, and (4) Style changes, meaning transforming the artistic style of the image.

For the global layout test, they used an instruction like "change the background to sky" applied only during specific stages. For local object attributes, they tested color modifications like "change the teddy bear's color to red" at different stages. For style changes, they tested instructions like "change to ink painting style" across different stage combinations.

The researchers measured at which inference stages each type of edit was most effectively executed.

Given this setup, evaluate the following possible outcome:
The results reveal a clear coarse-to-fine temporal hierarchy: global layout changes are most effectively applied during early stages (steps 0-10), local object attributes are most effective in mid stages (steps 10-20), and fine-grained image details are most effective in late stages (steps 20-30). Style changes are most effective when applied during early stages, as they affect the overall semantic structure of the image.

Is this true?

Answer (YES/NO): NO